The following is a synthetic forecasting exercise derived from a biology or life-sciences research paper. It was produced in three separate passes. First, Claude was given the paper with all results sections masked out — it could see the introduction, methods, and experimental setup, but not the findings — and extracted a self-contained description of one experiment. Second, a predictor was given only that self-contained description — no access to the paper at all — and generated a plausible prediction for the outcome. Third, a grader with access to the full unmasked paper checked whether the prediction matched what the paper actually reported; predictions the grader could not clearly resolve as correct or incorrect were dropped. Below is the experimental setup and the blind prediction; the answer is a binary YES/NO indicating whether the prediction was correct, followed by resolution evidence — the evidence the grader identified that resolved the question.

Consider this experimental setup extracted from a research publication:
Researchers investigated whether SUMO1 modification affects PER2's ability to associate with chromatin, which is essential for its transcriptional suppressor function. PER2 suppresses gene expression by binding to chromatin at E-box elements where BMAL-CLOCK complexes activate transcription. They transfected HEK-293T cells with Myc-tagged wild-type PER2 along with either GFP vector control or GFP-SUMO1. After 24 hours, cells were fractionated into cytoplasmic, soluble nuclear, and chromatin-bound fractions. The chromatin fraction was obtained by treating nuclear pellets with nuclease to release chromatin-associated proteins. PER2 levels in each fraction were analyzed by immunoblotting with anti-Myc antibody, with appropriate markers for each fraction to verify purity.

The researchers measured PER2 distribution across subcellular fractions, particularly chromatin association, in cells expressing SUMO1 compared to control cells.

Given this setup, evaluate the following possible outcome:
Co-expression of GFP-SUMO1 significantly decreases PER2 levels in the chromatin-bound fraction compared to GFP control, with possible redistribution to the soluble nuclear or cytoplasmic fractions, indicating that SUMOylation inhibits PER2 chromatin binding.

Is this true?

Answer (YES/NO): NO